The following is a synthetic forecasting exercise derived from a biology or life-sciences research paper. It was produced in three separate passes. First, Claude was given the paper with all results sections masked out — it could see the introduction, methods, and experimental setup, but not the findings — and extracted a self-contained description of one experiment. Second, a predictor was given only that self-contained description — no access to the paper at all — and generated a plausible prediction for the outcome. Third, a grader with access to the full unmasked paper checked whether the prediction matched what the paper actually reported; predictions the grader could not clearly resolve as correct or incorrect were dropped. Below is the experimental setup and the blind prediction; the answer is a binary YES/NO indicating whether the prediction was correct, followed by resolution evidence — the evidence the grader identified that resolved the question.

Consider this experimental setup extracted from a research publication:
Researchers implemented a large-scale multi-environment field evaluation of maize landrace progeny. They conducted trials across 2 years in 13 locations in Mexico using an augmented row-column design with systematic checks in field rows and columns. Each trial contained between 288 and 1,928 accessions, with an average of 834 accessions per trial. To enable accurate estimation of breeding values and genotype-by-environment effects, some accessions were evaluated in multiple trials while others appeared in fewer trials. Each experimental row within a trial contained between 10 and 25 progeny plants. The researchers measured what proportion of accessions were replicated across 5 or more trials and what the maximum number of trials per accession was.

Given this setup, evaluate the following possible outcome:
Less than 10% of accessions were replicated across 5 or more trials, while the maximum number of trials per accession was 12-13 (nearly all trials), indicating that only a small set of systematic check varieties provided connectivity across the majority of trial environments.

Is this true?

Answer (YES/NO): NO